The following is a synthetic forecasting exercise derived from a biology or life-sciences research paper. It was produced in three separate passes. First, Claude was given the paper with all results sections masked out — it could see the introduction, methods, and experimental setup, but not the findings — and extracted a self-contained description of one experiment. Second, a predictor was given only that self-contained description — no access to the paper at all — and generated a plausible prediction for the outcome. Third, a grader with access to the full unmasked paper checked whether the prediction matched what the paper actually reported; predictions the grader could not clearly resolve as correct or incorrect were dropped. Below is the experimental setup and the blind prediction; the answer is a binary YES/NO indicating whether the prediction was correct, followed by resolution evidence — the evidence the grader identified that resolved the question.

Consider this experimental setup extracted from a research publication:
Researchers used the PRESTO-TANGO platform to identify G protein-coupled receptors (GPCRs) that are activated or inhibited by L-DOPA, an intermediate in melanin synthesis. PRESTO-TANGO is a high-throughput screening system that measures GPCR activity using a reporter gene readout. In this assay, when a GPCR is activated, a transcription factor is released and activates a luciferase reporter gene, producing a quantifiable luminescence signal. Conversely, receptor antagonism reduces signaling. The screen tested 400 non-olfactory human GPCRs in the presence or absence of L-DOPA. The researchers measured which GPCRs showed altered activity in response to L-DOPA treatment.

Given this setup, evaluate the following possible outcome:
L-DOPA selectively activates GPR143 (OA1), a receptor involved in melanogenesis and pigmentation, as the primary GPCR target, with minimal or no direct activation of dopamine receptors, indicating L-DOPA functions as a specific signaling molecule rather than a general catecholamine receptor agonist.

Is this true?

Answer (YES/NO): NO